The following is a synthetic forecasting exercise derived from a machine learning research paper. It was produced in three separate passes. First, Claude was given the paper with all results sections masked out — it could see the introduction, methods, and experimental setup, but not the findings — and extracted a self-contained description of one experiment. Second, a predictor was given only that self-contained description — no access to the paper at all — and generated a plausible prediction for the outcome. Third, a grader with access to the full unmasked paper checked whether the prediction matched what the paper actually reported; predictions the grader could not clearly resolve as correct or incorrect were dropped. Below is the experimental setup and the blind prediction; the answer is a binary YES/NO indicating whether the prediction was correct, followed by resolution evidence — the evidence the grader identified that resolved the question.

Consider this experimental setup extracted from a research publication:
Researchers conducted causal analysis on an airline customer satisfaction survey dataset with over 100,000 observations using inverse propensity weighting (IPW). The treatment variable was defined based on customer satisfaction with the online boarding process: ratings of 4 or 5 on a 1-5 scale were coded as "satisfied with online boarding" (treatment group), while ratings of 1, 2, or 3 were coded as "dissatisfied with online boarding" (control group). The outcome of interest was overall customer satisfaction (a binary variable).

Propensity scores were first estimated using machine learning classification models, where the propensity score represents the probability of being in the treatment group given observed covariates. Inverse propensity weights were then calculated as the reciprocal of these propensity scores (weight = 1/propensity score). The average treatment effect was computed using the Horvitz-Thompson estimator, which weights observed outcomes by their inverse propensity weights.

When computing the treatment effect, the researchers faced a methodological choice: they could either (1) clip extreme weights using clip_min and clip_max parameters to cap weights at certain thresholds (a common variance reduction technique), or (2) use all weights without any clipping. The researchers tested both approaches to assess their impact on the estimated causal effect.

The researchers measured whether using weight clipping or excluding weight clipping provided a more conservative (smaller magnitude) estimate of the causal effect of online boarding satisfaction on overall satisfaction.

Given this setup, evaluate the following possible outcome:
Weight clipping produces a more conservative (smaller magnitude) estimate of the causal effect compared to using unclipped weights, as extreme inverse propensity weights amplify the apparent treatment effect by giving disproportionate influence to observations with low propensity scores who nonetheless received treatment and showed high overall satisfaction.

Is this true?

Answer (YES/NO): NO